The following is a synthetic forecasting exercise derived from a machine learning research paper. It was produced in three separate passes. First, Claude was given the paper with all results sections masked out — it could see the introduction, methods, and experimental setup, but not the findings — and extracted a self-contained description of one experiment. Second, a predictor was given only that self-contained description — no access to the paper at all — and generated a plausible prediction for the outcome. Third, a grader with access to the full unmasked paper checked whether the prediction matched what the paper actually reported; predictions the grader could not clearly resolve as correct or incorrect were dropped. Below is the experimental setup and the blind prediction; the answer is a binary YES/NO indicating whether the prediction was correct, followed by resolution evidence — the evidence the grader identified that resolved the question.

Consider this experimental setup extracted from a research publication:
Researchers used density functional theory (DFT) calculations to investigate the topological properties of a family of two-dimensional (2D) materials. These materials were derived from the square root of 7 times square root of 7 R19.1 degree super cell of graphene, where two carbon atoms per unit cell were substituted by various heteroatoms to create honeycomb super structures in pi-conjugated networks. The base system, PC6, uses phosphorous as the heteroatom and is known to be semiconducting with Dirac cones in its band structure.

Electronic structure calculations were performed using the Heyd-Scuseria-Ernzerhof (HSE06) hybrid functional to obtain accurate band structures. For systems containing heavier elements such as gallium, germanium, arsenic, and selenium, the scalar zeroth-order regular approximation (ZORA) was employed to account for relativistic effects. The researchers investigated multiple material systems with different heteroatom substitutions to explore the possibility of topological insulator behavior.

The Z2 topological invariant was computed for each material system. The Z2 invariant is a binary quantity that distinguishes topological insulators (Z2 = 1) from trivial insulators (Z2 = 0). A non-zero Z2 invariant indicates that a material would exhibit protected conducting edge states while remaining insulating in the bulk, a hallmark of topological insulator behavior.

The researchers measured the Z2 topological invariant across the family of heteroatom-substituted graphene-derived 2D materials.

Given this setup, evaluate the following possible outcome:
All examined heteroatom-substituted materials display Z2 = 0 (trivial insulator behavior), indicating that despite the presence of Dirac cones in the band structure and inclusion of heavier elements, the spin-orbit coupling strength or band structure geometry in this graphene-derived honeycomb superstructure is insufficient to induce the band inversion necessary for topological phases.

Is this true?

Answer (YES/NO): YES